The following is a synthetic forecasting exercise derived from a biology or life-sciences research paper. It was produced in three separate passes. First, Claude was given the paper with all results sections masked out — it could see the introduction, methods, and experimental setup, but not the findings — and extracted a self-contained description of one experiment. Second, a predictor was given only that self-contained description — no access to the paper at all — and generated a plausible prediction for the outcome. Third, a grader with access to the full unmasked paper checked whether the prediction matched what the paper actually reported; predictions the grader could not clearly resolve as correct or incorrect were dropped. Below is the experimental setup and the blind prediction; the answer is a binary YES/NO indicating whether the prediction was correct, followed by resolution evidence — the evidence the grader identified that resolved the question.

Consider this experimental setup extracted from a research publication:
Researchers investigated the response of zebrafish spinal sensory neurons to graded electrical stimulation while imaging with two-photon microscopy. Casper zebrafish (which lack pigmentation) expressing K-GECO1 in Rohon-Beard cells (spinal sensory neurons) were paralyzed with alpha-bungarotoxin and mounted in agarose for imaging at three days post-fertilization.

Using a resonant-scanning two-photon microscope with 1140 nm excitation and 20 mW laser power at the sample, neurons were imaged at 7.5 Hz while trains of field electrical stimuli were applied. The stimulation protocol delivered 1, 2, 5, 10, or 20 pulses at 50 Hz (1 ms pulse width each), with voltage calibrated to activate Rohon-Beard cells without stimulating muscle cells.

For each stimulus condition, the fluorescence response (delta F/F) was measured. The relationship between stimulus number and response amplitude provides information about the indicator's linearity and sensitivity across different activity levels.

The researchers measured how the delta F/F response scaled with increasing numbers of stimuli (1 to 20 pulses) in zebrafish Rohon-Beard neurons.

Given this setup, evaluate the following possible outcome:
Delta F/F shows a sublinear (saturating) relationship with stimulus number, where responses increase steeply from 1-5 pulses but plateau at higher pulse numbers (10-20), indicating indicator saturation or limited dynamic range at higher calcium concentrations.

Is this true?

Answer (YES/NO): NO